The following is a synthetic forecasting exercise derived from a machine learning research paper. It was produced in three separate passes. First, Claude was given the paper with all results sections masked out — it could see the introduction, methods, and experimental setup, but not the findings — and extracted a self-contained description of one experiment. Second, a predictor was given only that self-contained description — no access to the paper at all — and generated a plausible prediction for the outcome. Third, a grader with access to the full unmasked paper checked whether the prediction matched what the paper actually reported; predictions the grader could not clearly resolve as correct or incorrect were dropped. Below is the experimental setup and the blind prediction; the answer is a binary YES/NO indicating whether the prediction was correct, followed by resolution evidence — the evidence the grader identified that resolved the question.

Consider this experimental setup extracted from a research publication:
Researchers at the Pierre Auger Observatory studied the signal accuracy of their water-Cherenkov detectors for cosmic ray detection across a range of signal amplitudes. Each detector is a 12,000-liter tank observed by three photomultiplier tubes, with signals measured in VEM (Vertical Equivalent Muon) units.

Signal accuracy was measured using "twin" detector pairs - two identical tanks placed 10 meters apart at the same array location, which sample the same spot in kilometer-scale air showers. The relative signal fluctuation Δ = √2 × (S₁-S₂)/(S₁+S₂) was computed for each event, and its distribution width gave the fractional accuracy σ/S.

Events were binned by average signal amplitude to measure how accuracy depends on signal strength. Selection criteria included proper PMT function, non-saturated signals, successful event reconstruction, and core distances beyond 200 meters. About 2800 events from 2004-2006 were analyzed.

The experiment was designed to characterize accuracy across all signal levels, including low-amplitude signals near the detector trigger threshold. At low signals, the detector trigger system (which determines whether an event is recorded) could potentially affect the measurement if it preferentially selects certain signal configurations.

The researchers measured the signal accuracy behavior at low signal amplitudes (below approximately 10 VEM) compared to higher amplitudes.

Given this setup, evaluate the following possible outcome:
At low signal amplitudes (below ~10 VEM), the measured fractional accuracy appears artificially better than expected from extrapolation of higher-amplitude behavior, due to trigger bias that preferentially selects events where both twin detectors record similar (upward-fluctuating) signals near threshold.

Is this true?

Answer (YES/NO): YES